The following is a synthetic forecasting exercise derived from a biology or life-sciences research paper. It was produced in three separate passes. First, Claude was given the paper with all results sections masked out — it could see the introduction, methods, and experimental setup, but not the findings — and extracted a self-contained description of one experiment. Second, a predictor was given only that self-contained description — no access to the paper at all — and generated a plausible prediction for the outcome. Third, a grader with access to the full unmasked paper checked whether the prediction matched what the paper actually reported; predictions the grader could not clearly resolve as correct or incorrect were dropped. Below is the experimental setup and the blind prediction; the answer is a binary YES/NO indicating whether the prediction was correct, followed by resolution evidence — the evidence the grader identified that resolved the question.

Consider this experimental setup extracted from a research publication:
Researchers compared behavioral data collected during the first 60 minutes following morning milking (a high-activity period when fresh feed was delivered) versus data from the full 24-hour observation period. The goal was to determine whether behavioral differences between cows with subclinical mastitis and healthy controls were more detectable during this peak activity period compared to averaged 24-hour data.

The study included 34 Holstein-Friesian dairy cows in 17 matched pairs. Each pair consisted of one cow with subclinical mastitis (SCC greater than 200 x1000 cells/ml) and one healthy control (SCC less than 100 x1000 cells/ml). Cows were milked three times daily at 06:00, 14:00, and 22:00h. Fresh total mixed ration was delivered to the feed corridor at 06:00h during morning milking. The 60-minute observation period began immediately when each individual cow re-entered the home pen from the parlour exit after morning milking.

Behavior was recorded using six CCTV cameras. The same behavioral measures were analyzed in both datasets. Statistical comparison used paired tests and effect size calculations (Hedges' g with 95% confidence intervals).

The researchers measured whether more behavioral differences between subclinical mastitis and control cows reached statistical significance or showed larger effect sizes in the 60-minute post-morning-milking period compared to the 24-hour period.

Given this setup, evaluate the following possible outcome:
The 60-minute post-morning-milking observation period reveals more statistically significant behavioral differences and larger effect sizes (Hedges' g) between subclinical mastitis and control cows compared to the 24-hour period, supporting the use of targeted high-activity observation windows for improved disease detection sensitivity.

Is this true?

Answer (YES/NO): NO